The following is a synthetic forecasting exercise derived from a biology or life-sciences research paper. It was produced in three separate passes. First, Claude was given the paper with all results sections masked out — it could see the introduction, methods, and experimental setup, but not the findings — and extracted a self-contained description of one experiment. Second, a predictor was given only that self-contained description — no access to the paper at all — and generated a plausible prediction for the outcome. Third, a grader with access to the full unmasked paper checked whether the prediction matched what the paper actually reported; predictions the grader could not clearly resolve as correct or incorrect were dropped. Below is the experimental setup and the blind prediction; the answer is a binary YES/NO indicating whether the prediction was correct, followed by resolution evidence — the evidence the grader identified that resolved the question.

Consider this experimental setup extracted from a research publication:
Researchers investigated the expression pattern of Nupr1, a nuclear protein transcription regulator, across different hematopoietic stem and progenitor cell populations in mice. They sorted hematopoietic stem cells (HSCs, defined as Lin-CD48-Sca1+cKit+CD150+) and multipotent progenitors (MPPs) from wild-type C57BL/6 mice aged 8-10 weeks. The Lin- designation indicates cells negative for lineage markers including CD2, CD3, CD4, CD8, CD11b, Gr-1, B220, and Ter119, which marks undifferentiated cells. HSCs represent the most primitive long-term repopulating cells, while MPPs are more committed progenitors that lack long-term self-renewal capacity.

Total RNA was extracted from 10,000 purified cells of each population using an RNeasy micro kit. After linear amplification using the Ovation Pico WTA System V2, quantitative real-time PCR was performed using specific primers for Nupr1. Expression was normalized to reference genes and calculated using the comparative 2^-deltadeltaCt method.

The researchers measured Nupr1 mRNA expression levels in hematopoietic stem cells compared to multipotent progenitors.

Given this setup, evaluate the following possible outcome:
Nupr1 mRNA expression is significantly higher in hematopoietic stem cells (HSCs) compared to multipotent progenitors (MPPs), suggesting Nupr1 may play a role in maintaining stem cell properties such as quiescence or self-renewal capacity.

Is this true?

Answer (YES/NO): YES